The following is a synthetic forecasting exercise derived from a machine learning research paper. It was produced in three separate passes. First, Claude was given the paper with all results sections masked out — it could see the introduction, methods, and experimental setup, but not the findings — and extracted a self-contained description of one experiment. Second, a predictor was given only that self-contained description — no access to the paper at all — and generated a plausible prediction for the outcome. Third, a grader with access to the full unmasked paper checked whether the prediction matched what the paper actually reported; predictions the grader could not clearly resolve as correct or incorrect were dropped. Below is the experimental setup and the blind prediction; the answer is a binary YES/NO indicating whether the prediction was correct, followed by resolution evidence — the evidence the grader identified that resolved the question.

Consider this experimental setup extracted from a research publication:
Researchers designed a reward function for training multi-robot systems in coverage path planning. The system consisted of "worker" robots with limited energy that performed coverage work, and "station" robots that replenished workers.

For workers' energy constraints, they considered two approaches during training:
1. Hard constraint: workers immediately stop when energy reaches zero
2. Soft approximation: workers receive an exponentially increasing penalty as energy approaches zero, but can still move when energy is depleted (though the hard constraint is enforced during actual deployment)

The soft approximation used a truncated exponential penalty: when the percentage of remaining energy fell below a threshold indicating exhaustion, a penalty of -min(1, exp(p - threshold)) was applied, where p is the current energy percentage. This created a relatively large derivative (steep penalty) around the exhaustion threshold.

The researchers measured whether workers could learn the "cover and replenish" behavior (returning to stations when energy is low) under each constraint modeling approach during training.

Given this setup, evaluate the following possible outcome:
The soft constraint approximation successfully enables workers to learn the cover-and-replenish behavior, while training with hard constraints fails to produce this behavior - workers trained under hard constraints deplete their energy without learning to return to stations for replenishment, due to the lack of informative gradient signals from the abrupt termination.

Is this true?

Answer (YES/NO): NO